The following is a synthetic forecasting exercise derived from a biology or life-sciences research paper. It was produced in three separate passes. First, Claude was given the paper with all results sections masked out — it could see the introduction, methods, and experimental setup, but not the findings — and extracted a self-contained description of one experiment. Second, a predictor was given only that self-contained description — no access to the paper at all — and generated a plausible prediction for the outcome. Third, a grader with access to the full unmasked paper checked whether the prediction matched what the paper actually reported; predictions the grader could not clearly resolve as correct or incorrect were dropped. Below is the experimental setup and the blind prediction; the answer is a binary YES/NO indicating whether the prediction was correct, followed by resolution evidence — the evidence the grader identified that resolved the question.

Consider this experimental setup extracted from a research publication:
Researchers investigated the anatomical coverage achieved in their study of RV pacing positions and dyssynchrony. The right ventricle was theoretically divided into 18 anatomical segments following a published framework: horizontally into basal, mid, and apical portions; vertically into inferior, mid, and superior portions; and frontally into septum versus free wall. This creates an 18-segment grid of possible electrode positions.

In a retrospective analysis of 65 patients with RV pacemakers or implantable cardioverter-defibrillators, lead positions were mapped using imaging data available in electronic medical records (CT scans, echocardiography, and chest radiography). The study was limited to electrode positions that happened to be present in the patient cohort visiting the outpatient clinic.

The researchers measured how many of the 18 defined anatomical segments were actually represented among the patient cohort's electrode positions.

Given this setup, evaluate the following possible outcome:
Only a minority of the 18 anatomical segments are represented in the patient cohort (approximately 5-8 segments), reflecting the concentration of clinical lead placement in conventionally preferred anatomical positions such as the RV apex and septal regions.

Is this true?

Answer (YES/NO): NO